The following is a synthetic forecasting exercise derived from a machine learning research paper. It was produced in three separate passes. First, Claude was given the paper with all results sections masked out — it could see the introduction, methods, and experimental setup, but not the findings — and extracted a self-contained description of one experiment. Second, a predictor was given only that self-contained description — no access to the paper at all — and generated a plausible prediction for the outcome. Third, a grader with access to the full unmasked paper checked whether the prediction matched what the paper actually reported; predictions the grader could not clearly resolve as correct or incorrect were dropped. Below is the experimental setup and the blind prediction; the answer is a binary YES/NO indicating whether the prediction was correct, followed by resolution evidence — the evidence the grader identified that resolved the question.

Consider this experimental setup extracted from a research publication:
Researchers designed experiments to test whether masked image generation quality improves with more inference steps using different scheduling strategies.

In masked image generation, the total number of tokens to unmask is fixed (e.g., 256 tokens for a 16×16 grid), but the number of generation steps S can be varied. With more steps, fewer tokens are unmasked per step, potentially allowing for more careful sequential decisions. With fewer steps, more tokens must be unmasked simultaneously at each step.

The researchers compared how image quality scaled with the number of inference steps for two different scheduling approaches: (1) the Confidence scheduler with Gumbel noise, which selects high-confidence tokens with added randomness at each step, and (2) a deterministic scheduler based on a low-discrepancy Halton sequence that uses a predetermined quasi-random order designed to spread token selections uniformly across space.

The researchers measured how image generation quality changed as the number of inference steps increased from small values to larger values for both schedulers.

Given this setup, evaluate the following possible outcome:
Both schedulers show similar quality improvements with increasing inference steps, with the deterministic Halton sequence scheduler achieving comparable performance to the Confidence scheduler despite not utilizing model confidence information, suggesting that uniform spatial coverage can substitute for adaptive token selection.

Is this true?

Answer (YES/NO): NO